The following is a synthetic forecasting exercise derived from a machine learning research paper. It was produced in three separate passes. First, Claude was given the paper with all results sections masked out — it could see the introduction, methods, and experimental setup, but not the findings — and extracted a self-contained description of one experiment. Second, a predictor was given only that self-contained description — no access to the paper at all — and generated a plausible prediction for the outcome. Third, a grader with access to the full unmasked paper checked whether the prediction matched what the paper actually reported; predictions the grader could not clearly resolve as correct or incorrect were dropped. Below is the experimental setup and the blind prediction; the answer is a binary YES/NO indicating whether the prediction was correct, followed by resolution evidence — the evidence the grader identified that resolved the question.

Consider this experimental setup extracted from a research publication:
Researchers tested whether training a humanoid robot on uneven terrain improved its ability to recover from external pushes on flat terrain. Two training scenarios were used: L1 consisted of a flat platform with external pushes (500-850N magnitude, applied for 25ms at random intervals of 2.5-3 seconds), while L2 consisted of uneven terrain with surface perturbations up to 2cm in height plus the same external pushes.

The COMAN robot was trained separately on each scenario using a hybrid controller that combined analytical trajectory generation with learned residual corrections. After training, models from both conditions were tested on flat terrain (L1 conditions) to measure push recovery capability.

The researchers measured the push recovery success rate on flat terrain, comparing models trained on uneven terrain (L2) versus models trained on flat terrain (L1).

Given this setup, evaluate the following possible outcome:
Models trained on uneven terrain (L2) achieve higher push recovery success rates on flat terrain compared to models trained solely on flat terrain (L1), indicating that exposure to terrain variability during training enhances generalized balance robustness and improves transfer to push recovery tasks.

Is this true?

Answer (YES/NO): NO